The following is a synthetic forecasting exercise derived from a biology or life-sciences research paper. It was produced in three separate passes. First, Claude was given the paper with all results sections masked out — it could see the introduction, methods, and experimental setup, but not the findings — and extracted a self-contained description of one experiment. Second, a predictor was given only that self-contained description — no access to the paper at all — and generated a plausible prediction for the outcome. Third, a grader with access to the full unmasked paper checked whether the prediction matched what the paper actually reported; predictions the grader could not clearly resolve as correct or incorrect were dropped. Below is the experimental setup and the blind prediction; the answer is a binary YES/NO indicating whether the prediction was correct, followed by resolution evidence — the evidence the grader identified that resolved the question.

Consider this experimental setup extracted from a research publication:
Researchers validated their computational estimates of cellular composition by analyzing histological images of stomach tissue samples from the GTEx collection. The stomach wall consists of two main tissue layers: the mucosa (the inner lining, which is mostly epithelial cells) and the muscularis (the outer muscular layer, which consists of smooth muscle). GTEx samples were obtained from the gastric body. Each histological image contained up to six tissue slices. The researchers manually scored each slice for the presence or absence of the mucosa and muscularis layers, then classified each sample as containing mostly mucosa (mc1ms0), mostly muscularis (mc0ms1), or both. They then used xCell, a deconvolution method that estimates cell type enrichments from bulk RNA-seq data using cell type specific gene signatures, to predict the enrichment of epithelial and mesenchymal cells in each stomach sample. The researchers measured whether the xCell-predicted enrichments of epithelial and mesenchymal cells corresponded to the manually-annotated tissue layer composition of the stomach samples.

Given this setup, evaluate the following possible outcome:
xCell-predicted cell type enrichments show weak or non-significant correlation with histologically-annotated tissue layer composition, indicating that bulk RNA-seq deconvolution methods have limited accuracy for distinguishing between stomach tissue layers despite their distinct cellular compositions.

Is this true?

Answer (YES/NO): NO